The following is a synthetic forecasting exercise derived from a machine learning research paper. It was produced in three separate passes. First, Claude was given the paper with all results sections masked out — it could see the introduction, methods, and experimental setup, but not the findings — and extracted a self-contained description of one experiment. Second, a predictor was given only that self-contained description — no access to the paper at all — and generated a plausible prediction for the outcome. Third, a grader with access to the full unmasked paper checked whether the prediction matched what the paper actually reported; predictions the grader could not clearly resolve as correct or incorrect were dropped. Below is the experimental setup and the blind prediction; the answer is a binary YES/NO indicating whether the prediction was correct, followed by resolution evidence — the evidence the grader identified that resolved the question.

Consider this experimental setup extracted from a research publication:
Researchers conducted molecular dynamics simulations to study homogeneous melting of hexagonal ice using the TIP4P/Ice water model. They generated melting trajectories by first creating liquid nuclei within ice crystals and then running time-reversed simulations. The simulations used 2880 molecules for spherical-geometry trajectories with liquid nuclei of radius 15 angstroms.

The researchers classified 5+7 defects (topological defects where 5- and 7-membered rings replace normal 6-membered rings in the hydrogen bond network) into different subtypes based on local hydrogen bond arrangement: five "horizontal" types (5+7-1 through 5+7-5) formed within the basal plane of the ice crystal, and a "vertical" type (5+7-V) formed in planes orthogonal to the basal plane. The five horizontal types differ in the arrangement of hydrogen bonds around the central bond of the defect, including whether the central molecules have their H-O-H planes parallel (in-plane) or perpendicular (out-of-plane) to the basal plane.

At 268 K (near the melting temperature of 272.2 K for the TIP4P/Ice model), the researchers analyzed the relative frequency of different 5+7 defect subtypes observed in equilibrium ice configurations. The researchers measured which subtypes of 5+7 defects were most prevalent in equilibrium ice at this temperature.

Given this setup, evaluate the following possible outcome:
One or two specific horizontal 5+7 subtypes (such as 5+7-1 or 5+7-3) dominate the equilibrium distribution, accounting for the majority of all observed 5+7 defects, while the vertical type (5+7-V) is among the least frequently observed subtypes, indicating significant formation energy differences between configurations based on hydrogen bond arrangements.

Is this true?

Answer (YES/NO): NO